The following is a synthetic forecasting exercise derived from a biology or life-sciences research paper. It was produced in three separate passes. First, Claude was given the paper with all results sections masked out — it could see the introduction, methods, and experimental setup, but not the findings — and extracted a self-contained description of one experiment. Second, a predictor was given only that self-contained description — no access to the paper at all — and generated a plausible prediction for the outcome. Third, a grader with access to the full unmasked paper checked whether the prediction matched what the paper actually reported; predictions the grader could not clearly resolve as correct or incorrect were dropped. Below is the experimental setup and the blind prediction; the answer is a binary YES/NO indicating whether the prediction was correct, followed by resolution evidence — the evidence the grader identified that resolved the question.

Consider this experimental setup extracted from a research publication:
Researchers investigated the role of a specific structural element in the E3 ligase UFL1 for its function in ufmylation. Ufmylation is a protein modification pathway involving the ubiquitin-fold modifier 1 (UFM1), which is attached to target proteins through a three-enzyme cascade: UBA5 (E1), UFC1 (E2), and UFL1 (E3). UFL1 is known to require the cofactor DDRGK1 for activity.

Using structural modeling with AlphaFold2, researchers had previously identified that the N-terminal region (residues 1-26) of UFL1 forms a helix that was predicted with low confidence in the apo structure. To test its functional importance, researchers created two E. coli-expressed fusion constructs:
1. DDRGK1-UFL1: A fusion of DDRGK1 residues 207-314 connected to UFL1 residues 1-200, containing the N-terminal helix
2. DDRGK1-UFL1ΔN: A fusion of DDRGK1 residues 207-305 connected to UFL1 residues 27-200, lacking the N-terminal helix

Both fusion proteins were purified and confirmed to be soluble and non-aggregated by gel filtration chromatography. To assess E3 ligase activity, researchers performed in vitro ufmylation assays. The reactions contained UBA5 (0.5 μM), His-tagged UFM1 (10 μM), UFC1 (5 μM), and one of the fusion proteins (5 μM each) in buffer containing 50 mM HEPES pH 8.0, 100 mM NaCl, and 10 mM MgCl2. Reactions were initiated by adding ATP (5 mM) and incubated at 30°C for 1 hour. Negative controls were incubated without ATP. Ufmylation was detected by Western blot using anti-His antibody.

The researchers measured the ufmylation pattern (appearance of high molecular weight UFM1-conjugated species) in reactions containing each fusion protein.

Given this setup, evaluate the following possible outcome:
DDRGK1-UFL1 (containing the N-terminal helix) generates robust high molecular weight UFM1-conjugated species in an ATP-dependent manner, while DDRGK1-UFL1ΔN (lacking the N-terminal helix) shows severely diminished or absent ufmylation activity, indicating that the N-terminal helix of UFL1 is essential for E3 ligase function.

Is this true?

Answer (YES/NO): YES